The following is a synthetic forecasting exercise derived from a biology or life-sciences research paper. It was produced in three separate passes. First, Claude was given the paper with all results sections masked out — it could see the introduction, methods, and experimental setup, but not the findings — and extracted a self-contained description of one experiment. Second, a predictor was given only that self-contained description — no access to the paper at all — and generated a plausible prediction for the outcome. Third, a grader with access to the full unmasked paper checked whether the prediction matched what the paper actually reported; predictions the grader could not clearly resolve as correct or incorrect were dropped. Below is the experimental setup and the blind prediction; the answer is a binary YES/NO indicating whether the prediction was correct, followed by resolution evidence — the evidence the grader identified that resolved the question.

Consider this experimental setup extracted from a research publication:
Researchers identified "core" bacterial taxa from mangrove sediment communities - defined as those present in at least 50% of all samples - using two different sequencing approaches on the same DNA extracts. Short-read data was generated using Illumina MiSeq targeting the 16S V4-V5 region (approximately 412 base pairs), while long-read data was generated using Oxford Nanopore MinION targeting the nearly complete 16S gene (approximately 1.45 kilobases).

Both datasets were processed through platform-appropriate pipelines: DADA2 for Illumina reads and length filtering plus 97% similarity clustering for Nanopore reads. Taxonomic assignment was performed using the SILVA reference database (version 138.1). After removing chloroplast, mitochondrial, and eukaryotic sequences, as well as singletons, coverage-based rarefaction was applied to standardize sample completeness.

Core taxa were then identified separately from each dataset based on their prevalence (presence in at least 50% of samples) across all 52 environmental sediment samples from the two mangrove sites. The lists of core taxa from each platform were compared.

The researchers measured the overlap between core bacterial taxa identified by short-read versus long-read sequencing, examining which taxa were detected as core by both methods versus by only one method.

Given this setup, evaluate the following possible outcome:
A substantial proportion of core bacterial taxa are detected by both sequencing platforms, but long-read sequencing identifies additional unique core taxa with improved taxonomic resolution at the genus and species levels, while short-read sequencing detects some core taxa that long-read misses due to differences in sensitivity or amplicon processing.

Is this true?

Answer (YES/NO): NO